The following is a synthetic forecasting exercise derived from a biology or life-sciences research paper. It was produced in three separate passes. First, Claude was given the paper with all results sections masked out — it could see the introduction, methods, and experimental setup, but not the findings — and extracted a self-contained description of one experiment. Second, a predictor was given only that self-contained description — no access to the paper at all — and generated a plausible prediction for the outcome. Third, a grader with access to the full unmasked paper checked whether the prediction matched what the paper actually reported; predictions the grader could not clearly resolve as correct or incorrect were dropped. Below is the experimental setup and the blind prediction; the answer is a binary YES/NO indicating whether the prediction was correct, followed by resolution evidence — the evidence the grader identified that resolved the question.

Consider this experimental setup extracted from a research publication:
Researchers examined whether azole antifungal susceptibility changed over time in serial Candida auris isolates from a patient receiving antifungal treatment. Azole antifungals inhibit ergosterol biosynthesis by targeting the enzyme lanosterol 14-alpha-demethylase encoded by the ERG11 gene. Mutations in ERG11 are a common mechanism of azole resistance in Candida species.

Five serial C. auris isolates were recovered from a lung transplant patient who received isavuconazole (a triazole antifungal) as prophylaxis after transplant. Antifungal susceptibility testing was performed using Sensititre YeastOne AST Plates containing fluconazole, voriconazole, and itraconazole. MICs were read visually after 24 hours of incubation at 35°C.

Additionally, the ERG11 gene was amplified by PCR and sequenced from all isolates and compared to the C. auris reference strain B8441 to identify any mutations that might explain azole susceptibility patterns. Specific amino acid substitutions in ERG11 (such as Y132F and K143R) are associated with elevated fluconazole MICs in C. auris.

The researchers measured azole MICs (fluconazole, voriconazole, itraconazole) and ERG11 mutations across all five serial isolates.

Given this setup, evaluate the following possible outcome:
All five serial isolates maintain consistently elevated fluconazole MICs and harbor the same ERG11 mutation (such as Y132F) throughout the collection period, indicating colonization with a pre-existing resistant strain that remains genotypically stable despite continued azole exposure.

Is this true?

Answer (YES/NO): YES